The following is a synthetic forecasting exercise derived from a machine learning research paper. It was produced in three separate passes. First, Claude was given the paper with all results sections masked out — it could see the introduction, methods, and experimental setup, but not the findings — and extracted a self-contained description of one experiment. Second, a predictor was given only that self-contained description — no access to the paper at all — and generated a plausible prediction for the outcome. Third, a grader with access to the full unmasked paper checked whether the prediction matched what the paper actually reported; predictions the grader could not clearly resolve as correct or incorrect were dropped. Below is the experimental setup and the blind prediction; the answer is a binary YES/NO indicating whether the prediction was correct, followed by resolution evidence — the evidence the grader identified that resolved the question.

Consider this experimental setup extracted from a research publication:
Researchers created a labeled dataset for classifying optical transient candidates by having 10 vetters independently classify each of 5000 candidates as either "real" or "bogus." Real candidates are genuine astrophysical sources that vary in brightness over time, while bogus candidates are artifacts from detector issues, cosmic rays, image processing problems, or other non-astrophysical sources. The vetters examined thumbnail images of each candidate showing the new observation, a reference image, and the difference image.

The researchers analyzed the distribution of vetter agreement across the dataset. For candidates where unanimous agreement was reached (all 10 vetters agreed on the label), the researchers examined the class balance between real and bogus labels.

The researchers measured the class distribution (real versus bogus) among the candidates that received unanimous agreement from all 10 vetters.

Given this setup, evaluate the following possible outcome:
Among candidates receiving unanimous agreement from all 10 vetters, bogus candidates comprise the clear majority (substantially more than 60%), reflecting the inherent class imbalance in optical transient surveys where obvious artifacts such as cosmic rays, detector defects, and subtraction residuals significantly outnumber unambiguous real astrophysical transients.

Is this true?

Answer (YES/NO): NO